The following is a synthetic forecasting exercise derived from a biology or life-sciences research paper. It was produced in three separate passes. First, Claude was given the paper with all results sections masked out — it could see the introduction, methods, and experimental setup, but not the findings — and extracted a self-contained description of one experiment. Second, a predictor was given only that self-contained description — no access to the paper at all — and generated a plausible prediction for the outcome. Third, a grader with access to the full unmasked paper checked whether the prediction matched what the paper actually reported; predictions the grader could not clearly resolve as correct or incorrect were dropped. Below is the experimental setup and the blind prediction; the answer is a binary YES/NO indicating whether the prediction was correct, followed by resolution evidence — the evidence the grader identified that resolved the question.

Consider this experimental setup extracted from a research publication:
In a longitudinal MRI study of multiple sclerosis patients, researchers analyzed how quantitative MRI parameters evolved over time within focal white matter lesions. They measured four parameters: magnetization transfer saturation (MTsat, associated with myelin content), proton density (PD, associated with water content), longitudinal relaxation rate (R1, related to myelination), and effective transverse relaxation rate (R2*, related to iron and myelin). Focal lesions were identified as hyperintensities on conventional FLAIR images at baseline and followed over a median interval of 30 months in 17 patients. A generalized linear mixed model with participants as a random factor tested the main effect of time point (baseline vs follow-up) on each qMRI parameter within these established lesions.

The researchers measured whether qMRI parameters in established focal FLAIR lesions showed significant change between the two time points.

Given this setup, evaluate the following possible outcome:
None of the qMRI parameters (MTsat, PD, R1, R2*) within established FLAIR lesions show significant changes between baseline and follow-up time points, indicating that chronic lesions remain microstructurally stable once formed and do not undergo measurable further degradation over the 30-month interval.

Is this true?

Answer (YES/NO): YES